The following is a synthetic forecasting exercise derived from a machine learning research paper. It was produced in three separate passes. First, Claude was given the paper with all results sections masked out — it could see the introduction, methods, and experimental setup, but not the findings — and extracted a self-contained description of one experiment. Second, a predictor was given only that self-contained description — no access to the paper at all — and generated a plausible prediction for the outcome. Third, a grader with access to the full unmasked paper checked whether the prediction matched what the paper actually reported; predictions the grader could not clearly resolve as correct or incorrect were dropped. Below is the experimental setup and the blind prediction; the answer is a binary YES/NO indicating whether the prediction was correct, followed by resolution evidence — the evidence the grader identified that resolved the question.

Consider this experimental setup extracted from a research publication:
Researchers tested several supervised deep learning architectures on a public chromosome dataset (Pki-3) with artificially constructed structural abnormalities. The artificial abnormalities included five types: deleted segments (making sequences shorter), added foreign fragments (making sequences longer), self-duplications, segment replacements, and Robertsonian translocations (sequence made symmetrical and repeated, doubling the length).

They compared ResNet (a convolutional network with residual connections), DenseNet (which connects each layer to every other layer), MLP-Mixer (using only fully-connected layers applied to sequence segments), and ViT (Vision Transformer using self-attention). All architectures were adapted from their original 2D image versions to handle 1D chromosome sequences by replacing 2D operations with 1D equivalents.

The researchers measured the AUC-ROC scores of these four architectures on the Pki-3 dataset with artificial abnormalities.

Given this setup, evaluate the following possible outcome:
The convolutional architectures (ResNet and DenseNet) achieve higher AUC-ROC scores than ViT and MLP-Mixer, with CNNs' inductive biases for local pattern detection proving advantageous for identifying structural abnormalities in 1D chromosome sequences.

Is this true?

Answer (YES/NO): YES